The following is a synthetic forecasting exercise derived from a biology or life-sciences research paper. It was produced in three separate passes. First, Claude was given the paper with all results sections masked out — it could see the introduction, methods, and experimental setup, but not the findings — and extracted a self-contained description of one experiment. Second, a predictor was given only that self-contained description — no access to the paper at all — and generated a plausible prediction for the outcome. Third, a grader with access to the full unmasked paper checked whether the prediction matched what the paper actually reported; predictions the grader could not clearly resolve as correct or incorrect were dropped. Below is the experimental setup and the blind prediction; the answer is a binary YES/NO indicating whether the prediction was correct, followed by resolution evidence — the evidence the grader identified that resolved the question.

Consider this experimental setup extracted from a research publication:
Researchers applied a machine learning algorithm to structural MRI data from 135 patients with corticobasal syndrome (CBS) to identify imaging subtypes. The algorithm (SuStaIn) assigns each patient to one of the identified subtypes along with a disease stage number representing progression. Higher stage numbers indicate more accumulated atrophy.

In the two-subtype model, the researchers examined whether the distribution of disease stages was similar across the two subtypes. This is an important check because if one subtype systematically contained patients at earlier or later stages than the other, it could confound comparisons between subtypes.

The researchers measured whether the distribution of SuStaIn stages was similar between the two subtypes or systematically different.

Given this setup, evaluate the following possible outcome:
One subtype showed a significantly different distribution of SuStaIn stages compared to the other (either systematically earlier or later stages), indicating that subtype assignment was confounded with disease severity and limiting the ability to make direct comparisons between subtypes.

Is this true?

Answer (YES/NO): NO